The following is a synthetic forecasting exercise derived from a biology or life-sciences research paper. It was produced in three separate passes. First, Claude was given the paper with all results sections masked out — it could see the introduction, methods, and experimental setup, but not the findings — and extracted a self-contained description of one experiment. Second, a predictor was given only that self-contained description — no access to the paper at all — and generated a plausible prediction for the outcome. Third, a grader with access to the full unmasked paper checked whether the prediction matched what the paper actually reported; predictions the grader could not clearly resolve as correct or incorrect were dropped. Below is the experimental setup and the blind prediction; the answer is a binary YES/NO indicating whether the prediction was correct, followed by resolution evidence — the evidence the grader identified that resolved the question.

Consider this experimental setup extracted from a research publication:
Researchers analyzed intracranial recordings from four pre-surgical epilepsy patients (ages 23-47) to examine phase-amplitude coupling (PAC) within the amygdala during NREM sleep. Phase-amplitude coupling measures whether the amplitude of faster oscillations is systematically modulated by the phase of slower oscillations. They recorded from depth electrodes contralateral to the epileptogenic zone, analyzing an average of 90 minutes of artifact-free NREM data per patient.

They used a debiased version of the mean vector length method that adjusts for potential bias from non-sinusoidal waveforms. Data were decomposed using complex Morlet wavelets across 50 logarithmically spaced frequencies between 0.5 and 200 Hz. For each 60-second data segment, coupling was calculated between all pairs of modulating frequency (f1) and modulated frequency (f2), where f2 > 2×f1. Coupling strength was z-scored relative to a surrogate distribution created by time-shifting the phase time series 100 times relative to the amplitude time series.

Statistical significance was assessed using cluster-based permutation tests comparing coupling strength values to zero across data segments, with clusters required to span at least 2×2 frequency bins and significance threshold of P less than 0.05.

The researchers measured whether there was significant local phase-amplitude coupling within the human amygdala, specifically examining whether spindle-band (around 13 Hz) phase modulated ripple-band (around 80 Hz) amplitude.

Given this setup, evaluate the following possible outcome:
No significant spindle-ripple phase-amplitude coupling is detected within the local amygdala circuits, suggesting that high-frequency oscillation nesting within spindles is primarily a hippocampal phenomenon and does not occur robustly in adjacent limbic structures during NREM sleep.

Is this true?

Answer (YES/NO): NO